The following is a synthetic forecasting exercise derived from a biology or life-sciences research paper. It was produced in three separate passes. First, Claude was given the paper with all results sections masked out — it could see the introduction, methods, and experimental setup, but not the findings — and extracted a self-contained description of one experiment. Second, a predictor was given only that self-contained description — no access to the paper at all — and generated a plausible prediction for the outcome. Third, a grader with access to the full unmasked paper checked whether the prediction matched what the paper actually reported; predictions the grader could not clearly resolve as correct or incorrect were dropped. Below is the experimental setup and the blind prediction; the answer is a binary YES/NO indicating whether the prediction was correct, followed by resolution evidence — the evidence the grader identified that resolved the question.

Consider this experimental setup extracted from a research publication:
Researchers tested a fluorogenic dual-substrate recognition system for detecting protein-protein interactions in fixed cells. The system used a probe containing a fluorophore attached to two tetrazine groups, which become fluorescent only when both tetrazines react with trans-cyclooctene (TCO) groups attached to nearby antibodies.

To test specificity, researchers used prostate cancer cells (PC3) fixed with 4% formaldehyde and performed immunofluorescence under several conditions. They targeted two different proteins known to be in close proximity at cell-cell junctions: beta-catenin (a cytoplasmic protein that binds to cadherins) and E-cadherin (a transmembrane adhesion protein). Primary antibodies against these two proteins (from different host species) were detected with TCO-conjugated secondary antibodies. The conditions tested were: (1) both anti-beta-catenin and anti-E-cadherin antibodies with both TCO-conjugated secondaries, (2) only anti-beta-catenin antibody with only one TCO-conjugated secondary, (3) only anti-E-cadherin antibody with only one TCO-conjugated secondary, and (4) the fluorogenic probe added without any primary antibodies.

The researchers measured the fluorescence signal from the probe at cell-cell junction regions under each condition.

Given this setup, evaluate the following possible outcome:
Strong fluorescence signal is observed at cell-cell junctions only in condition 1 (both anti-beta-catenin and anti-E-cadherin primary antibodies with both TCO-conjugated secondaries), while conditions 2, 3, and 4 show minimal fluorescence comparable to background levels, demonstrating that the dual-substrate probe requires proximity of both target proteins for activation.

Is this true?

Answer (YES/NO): YES